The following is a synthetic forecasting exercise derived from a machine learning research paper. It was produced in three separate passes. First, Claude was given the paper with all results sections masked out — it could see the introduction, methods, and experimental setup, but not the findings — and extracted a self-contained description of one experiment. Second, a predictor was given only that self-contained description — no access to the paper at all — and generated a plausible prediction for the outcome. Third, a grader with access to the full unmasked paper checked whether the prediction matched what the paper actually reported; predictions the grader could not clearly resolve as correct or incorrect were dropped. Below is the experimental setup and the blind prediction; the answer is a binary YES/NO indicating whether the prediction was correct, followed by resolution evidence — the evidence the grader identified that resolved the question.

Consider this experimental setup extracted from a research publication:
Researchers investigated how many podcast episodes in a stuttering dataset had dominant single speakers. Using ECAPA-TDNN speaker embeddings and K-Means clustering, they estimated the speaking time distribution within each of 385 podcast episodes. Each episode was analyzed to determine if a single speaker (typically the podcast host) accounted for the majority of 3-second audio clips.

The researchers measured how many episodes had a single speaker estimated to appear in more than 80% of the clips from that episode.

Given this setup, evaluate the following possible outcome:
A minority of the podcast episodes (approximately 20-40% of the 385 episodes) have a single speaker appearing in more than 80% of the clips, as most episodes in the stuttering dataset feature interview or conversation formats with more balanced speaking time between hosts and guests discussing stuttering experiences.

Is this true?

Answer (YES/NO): YES